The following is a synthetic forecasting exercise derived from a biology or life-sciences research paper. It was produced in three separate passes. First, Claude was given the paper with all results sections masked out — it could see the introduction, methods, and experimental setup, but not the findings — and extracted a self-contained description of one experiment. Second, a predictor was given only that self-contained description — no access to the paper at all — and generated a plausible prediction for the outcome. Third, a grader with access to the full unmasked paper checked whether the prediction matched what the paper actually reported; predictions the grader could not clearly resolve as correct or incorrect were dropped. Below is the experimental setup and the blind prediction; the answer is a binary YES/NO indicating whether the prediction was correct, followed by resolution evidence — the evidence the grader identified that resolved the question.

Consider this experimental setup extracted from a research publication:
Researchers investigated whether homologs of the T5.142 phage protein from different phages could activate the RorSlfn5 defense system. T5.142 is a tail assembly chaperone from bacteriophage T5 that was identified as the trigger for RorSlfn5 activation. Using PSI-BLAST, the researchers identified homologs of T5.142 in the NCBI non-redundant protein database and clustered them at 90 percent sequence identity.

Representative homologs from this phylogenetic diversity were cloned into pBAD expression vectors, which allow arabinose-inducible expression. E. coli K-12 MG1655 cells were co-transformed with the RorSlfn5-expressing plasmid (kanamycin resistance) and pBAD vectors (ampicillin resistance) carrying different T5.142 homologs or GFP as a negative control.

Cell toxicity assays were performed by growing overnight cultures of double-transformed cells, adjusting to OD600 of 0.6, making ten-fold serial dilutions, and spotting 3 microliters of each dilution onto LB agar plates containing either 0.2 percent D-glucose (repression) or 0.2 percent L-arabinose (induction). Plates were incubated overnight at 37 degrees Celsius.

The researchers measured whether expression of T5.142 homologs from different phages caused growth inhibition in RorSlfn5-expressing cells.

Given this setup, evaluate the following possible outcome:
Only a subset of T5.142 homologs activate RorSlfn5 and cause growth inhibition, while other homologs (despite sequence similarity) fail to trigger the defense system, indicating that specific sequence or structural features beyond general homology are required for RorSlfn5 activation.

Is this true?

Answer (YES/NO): YES